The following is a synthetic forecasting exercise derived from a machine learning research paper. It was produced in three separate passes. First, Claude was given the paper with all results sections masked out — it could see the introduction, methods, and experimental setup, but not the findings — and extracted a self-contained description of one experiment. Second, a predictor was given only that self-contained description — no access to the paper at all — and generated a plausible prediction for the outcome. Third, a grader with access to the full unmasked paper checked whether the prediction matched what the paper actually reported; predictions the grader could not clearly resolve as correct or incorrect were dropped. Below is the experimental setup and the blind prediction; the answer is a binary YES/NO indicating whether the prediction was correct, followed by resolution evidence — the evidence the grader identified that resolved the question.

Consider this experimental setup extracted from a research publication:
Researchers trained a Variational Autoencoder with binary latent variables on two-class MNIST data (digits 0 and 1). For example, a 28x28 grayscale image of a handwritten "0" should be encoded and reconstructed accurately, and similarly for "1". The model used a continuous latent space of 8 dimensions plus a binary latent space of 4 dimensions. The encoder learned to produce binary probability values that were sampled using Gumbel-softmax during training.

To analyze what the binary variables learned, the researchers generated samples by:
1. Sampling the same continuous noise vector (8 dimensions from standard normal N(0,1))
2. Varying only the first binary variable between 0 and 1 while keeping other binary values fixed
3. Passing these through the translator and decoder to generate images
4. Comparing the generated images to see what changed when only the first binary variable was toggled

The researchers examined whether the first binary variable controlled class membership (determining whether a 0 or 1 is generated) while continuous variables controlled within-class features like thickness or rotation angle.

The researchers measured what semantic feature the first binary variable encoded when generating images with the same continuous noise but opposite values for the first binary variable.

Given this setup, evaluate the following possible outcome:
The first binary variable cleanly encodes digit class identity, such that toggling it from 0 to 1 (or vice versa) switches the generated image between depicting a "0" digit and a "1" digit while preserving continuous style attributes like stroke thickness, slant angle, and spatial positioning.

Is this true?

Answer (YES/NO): YES